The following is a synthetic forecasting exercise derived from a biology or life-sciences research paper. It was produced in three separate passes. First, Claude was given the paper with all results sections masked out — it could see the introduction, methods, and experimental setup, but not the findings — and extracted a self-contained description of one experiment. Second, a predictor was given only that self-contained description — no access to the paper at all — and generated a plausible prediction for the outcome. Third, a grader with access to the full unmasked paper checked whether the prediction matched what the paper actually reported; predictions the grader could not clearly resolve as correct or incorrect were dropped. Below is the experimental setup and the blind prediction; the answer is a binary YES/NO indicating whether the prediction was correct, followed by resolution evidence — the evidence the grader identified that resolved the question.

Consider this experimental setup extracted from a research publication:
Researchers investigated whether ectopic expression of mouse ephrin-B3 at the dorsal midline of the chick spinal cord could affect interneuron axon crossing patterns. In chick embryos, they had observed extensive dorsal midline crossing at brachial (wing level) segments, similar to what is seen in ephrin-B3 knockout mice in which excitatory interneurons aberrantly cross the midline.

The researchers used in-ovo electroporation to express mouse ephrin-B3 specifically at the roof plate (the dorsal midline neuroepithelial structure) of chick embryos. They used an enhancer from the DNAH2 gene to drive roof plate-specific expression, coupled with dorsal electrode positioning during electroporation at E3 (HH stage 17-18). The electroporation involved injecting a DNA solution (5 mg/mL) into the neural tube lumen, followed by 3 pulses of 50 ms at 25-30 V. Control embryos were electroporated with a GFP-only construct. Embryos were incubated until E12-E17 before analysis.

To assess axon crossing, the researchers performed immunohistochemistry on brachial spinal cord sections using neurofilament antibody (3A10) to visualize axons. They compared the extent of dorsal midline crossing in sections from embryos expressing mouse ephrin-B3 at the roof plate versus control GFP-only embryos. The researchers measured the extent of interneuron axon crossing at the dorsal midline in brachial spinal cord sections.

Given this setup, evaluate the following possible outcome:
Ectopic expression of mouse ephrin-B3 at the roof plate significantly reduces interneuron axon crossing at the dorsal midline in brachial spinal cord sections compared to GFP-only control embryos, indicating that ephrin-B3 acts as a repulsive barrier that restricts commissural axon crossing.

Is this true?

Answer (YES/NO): YES